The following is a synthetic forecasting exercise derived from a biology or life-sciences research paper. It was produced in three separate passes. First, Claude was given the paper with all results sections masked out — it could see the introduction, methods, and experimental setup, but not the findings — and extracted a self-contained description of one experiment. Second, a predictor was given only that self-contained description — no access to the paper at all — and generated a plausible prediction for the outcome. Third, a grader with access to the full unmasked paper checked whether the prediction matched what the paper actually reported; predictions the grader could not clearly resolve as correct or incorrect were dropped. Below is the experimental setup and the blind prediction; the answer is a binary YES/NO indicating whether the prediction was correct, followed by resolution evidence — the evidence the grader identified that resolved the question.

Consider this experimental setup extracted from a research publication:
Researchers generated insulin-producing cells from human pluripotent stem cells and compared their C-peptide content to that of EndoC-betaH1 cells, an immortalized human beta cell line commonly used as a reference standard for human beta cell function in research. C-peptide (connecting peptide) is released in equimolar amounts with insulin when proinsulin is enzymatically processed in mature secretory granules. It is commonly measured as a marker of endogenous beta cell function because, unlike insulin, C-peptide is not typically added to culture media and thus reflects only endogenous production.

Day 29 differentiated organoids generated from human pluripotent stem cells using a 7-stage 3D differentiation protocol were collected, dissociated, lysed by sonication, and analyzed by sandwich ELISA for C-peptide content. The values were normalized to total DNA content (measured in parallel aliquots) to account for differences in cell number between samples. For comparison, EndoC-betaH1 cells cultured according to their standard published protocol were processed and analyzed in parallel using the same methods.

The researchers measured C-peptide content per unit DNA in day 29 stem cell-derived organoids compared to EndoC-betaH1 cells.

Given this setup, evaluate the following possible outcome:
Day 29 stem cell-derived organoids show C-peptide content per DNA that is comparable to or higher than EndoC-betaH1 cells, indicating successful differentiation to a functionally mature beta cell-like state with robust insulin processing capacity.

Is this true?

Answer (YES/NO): YES